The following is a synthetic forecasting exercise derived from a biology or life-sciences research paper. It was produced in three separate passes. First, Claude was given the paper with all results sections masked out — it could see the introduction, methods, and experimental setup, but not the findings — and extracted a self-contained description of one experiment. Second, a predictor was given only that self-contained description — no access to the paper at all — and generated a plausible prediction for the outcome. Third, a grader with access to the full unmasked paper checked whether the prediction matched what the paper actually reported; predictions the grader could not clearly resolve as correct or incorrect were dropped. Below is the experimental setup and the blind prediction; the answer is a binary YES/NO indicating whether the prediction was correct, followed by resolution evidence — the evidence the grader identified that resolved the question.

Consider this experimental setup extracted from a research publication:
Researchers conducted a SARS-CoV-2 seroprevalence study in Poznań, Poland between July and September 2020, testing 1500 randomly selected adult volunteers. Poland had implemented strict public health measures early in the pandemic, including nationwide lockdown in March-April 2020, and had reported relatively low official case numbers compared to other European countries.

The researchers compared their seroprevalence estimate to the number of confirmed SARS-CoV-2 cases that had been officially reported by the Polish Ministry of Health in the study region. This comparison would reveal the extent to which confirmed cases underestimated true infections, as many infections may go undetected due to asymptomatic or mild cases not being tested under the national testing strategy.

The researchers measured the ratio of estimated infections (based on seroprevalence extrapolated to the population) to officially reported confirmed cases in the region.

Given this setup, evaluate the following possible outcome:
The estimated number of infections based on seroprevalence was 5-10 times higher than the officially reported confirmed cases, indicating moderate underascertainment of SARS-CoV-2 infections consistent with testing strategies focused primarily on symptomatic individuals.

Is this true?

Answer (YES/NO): NO